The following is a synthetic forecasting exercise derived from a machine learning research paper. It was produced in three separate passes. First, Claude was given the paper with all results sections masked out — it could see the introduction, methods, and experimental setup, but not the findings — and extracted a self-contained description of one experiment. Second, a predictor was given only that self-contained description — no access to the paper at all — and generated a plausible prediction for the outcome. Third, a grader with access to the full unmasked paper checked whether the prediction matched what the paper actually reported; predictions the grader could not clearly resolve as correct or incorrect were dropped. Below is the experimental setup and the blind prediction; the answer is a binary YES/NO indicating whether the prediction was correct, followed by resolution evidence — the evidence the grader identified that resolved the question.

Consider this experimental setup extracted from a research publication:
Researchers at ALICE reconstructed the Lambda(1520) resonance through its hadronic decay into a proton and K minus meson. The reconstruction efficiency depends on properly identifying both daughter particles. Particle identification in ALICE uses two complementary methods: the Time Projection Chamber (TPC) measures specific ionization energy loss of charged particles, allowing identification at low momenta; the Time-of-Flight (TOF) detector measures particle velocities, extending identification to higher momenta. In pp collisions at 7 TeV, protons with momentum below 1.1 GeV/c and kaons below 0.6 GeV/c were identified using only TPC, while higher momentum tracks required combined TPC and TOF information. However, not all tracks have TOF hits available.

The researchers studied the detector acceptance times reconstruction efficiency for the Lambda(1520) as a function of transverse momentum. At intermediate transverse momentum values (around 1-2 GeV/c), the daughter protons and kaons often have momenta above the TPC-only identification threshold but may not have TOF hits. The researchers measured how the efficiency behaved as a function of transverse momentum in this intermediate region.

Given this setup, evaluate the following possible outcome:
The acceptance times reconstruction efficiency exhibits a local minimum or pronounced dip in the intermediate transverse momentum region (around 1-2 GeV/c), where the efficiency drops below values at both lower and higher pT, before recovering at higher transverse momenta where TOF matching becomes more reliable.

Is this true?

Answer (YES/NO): YES